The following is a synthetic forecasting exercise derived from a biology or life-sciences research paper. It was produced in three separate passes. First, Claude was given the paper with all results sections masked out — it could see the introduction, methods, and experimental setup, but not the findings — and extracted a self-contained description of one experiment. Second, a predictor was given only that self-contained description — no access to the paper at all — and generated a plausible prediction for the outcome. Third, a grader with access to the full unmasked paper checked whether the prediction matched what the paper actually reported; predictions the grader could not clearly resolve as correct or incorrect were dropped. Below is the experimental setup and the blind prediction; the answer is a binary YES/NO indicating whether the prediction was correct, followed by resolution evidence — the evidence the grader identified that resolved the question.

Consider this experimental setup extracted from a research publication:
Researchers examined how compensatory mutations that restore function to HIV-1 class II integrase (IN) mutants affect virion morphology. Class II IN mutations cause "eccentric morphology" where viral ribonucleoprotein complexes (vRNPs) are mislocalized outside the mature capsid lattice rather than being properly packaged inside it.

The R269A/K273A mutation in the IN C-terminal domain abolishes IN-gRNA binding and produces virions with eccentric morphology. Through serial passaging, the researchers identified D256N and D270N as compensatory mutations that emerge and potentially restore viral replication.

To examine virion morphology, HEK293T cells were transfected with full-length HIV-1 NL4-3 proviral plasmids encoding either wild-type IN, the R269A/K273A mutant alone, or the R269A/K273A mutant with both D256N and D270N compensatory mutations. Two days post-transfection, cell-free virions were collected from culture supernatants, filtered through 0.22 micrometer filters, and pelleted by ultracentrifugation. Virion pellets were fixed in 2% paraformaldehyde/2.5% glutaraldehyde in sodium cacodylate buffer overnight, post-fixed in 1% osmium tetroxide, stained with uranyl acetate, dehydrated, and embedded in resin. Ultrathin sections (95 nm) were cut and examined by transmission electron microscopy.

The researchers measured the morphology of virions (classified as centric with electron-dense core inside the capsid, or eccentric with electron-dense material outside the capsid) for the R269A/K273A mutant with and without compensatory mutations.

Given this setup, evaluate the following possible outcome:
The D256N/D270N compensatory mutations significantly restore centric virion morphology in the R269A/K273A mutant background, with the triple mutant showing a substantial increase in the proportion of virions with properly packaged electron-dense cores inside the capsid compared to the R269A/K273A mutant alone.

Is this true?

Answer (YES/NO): YES